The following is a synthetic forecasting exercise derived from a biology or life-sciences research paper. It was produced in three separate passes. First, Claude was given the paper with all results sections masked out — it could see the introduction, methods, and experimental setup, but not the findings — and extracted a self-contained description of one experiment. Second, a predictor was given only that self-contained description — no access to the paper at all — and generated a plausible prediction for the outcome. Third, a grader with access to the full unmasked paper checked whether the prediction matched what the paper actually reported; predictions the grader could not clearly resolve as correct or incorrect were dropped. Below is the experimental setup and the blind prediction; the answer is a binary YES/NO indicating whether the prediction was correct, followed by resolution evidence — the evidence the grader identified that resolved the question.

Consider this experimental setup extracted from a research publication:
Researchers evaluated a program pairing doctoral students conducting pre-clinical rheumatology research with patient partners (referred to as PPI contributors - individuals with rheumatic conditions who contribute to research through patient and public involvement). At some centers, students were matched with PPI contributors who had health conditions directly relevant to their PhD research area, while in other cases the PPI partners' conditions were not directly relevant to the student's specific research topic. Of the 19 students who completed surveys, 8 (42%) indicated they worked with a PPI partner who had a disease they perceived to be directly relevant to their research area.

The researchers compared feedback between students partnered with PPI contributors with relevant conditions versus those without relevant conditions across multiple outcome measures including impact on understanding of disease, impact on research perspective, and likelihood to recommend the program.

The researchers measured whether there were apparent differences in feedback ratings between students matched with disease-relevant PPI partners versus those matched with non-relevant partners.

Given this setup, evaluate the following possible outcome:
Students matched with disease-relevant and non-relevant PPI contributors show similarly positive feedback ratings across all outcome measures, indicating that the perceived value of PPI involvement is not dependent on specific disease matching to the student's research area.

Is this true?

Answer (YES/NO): YES